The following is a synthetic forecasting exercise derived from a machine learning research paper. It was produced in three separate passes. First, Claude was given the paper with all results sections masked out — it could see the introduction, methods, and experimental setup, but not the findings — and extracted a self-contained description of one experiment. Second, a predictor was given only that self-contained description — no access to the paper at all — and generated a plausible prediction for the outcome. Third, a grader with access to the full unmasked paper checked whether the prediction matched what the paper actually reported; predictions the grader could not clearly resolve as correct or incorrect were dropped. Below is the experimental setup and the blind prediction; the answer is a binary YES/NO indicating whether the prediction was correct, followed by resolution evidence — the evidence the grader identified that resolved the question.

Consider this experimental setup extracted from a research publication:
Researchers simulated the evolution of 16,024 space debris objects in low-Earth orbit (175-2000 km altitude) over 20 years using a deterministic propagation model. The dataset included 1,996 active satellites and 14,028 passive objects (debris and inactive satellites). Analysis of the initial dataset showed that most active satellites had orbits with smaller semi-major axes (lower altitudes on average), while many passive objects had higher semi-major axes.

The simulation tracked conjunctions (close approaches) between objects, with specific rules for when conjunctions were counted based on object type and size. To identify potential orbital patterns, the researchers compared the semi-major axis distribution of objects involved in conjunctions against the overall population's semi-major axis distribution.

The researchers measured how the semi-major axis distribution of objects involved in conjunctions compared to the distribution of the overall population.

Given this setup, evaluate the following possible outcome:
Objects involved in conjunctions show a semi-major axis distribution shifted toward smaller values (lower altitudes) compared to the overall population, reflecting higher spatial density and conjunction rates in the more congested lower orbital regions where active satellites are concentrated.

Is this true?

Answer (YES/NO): YES